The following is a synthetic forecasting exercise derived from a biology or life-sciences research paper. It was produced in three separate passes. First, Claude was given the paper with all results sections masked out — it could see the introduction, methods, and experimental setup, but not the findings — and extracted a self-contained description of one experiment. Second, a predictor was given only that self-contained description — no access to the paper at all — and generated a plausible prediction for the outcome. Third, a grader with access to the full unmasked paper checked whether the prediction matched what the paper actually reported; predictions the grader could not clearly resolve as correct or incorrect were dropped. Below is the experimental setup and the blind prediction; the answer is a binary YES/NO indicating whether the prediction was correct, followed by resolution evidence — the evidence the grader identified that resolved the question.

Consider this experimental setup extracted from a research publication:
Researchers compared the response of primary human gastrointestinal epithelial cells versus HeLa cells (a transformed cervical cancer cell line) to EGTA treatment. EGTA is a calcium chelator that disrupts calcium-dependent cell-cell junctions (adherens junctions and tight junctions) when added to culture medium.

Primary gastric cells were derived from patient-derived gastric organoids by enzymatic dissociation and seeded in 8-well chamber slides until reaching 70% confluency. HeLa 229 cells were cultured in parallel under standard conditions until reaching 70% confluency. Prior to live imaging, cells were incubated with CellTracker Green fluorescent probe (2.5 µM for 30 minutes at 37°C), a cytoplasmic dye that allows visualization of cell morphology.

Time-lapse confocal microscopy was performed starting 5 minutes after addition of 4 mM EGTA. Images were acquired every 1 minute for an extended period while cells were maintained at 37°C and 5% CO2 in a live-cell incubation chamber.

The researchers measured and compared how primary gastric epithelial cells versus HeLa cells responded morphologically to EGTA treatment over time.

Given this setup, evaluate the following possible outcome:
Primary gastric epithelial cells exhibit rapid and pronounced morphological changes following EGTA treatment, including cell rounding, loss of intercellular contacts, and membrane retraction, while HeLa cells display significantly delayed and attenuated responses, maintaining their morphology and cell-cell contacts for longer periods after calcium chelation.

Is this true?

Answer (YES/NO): NO